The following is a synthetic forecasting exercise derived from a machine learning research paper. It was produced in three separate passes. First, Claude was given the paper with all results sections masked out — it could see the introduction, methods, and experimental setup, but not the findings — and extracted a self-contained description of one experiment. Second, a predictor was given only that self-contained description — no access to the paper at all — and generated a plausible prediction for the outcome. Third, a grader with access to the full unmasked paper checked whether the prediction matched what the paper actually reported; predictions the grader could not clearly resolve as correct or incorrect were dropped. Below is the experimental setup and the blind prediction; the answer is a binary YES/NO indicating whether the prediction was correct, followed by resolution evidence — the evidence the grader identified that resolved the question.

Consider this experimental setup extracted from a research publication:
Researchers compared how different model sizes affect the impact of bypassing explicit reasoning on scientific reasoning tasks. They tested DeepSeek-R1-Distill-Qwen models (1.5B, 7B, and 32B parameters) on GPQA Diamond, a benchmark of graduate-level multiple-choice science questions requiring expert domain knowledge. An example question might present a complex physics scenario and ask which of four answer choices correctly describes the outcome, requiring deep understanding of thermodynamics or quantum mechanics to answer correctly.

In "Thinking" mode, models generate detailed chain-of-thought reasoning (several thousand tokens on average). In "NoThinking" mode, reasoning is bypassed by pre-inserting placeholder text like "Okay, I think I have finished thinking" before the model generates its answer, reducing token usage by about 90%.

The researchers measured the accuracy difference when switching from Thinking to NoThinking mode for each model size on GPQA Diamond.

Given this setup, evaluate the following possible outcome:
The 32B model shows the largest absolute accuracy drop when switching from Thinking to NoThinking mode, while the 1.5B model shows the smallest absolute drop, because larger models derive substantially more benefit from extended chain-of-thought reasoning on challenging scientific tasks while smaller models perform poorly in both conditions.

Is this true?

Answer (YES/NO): NO